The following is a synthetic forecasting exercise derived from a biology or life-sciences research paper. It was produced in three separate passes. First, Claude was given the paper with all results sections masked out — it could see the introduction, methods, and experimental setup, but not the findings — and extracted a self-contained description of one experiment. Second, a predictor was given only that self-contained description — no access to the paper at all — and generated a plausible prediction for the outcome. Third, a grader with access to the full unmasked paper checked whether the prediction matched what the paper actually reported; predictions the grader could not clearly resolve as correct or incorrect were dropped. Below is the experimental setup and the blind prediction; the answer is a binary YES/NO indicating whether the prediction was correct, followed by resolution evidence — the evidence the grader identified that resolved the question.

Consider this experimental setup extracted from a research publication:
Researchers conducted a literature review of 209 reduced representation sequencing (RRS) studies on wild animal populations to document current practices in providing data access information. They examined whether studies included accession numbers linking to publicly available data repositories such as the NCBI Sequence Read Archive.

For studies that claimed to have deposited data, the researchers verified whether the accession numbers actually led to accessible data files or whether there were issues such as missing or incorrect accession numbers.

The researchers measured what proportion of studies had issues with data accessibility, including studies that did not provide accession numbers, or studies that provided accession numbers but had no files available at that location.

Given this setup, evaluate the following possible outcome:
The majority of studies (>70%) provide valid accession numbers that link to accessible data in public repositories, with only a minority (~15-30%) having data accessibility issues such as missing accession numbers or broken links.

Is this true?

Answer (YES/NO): YES